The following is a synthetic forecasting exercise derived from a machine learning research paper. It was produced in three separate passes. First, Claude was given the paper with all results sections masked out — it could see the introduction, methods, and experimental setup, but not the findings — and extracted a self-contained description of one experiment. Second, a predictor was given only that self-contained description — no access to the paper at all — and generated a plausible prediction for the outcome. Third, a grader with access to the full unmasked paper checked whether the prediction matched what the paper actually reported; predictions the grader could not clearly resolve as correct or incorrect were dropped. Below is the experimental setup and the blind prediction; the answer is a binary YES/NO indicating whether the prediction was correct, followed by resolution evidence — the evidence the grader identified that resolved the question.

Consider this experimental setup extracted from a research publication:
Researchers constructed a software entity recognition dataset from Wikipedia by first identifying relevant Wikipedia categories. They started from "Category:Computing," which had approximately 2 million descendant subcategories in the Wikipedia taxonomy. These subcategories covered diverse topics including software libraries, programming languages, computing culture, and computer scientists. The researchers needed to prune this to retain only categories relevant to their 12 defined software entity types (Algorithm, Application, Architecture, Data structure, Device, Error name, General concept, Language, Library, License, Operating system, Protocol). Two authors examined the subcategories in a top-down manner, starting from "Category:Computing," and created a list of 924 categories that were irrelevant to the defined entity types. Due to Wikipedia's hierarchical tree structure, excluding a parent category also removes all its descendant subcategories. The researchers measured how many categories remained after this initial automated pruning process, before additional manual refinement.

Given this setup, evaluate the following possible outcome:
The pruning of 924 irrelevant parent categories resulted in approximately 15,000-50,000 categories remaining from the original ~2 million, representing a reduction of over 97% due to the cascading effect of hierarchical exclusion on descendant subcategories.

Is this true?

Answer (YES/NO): NO